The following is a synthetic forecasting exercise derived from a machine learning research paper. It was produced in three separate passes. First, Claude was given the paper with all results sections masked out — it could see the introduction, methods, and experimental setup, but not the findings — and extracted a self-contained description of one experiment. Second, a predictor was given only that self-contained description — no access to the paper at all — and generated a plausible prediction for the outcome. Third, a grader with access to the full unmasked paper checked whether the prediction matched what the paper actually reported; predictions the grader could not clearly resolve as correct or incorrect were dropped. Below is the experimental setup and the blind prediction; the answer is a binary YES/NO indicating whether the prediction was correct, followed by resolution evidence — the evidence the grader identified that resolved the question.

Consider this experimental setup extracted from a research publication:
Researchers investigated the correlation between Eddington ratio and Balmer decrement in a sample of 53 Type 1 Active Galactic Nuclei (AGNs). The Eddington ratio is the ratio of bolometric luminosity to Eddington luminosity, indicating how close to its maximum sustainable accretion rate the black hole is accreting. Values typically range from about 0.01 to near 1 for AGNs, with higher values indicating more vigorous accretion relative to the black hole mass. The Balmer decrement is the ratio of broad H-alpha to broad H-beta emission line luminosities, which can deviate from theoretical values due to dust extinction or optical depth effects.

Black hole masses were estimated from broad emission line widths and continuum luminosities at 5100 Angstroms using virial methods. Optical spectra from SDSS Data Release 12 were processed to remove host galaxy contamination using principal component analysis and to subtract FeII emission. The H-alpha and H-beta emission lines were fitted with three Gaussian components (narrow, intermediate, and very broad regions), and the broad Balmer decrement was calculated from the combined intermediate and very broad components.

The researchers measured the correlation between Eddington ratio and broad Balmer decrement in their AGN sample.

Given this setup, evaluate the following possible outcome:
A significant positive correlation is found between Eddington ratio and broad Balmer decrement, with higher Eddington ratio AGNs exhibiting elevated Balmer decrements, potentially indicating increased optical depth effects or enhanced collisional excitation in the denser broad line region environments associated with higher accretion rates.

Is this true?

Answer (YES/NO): NO